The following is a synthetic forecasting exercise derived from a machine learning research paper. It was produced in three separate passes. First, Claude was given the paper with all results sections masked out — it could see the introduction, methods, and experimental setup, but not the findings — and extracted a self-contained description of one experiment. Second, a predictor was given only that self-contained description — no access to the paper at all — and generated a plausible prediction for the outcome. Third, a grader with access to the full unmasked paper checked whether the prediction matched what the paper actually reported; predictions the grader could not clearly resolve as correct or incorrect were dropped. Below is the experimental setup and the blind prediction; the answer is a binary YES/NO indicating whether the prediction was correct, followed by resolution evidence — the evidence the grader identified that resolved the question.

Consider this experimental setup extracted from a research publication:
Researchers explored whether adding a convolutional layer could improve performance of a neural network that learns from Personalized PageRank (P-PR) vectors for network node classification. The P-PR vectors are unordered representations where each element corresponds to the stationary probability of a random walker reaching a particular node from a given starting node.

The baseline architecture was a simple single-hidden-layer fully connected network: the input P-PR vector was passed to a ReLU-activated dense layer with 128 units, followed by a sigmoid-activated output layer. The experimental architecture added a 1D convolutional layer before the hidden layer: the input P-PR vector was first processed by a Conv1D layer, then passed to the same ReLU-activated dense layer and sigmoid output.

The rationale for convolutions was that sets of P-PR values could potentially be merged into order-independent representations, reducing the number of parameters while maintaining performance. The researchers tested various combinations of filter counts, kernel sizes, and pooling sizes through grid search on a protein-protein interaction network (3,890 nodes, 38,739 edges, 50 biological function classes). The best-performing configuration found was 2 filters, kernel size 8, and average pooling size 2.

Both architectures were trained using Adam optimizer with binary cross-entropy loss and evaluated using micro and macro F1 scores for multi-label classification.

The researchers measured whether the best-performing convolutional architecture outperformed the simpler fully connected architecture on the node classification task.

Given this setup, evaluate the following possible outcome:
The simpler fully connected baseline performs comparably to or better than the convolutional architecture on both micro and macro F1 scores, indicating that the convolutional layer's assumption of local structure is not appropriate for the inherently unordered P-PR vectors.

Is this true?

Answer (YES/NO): YES